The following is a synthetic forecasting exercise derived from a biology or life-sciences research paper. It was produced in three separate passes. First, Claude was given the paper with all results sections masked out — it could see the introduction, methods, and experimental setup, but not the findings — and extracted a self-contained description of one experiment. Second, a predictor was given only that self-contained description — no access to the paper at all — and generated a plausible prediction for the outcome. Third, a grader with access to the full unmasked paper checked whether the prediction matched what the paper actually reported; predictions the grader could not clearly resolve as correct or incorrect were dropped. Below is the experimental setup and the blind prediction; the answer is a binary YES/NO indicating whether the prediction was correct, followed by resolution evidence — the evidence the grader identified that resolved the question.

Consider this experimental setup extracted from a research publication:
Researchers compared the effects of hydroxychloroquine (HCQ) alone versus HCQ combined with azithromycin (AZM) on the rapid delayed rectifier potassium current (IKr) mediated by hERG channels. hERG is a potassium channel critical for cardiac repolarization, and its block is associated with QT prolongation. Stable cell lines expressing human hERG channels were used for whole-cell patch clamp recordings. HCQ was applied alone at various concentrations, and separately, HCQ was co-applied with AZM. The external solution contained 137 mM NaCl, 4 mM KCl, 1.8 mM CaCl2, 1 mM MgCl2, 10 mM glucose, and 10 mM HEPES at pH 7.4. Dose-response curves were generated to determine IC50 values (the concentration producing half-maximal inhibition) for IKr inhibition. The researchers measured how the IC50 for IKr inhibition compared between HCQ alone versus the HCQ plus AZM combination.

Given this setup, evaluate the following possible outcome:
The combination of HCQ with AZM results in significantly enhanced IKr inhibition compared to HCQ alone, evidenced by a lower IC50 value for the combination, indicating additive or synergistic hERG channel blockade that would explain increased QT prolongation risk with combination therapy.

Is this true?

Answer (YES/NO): YES